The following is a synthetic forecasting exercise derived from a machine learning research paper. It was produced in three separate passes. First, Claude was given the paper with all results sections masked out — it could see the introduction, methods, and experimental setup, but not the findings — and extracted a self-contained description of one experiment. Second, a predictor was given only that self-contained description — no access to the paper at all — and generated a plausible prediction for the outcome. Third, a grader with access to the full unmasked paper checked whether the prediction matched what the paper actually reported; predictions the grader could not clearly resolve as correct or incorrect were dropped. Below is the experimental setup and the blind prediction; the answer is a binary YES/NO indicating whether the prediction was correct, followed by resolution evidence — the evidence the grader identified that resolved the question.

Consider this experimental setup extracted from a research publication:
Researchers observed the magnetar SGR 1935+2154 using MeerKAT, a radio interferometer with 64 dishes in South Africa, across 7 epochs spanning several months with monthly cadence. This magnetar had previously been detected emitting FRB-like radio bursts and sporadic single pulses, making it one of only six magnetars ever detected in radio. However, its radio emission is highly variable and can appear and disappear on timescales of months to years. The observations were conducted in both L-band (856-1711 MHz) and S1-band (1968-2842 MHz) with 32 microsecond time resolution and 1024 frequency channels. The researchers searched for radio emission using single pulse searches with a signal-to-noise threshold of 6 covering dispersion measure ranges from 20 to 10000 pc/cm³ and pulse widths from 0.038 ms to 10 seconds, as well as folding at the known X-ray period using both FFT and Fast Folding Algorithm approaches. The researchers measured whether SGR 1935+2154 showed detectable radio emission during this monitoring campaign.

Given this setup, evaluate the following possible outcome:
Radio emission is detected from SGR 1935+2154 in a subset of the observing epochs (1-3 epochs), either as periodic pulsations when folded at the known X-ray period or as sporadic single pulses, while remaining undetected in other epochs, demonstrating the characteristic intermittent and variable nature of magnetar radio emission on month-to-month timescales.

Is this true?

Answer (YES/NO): NO